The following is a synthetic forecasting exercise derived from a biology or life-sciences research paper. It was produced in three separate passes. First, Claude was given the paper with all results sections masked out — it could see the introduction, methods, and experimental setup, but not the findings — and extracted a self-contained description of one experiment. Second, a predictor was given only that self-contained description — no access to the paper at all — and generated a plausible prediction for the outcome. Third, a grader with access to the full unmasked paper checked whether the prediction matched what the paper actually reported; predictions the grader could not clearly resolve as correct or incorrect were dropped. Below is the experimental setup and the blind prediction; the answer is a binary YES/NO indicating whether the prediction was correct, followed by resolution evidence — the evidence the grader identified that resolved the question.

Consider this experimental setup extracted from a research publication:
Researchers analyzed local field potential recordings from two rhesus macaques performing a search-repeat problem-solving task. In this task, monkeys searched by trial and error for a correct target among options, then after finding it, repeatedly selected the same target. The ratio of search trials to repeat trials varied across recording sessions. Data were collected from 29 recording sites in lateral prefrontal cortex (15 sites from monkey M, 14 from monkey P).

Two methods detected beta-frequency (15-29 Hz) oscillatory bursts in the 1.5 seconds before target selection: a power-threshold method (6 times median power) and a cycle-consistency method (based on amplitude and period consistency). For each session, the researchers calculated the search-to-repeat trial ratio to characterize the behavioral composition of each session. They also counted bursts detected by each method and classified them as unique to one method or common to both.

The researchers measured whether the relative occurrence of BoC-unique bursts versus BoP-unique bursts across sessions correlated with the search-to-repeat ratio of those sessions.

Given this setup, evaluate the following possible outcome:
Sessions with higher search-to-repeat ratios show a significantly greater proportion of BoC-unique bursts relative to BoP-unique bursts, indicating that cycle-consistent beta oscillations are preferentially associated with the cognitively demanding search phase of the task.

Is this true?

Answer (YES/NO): YES